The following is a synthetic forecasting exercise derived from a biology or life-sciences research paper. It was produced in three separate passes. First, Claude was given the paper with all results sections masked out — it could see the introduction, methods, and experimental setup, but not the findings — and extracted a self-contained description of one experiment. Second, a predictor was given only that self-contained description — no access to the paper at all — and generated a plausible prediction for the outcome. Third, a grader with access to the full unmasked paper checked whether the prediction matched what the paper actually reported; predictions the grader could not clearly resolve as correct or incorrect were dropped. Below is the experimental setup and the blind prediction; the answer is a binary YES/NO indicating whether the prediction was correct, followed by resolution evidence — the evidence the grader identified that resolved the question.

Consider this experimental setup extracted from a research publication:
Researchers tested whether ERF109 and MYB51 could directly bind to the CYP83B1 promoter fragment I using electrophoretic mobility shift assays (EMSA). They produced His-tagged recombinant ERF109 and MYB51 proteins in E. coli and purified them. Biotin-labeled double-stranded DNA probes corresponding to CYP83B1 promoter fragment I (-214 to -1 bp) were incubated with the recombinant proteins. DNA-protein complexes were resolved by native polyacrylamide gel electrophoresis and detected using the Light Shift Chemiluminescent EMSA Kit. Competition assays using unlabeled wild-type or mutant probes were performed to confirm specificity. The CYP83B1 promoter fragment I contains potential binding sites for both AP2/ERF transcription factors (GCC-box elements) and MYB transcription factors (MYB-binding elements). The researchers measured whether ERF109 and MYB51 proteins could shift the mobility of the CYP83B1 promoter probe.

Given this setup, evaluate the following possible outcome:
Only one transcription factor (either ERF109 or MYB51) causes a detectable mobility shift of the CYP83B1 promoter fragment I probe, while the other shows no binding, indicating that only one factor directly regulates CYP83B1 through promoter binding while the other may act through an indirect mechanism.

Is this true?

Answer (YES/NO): NO